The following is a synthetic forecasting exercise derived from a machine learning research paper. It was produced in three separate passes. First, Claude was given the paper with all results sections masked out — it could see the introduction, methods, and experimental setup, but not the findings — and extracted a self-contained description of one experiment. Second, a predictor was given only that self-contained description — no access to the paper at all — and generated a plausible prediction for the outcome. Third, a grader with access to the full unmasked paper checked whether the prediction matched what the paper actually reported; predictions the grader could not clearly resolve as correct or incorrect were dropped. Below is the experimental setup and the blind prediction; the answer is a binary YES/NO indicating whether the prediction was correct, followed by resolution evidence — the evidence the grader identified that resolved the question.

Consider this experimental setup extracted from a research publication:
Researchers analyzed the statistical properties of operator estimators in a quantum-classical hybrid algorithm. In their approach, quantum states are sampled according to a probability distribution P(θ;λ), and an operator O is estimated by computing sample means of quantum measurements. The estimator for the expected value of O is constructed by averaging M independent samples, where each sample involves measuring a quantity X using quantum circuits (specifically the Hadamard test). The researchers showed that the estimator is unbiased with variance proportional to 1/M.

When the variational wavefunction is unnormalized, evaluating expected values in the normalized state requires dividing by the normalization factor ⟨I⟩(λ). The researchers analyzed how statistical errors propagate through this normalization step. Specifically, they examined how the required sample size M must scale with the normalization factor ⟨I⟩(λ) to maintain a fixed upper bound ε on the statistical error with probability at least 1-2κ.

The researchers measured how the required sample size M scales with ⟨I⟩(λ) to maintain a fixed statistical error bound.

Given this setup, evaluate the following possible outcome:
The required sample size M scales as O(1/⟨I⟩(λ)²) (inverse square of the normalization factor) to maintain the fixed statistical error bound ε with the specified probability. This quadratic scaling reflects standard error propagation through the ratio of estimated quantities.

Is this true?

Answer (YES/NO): YES